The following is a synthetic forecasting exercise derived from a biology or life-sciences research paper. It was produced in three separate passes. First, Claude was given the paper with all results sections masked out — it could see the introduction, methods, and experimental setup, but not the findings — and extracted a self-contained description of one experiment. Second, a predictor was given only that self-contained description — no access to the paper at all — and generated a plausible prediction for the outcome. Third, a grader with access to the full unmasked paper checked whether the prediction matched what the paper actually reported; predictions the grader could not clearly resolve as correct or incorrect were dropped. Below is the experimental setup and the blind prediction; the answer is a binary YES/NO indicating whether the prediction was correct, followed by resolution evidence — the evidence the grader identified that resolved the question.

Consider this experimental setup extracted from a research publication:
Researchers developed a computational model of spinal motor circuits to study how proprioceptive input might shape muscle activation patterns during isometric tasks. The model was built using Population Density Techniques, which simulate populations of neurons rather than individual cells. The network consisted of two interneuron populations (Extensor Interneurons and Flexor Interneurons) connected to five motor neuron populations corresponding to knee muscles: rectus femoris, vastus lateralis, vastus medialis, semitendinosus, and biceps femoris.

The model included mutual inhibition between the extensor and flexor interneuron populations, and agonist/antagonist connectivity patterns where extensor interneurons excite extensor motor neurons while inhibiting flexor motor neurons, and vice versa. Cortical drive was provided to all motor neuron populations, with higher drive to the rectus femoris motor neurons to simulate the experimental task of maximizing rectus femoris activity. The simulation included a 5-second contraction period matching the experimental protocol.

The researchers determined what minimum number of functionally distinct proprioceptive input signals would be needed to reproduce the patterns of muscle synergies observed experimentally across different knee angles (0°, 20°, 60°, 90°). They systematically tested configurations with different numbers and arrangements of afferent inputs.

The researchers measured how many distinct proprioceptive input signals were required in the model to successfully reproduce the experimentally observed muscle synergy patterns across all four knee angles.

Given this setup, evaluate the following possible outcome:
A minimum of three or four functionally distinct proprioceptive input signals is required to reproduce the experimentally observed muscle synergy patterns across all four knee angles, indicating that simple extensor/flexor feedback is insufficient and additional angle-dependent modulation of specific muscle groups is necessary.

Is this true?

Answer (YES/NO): YES